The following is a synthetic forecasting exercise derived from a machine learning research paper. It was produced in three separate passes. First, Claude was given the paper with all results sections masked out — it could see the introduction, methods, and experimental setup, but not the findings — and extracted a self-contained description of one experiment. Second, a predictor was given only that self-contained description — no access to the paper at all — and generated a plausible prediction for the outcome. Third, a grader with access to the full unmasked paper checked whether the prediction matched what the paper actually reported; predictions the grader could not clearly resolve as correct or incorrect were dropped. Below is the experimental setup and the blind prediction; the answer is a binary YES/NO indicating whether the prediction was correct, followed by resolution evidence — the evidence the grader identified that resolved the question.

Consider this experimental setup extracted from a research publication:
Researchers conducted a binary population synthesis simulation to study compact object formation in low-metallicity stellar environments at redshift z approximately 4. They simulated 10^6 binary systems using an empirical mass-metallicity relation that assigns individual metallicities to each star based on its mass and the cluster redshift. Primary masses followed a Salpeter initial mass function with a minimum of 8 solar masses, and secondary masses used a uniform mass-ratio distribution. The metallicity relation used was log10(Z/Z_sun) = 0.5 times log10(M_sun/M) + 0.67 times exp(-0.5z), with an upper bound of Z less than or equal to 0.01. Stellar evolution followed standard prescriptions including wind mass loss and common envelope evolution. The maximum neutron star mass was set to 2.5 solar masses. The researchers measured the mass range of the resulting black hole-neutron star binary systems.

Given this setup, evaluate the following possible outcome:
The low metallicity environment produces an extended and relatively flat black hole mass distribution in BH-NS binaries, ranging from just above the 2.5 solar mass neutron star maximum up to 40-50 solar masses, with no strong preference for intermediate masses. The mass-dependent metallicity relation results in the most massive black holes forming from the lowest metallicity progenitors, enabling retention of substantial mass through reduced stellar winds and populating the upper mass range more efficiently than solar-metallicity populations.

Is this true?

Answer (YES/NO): NO